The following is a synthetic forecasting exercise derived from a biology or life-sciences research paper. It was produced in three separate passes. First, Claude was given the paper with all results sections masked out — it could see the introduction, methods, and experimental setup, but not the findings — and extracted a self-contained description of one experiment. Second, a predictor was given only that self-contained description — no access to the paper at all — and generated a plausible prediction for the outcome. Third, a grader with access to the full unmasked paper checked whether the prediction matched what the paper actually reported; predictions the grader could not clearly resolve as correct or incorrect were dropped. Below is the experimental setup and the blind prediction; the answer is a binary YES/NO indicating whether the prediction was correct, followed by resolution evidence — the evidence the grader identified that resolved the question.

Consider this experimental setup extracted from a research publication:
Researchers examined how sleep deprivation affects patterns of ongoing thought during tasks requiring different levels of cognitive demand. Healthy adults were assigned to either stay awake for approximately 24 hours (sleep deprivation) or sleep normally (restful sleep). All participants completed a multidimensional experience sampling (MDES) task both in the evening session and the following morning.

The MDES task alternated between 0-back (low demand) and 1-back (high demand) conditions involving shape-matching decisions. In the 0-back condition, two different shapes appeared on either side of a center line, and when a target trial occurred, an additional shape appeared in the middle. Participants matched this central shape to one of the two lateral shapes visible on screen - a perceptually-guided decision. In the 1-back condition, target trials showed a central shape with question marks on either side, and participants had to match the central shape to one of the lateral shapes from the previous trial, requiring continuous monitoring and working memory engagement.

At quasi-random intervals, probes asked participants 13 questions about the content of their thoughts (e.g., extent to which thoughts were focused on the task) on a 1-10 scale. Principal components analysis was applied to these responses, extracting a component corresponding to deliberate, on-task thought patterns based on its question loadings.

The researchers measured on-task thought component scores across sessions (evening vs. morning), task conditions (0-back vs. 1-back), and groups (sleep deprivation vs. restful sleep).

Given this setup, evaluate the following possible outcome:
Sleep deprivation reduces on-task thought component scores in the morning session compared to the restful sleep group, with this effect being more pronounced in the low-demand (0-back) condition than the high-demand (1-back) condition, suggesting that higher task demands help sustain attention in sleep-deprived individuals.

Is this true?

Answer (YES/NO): NO